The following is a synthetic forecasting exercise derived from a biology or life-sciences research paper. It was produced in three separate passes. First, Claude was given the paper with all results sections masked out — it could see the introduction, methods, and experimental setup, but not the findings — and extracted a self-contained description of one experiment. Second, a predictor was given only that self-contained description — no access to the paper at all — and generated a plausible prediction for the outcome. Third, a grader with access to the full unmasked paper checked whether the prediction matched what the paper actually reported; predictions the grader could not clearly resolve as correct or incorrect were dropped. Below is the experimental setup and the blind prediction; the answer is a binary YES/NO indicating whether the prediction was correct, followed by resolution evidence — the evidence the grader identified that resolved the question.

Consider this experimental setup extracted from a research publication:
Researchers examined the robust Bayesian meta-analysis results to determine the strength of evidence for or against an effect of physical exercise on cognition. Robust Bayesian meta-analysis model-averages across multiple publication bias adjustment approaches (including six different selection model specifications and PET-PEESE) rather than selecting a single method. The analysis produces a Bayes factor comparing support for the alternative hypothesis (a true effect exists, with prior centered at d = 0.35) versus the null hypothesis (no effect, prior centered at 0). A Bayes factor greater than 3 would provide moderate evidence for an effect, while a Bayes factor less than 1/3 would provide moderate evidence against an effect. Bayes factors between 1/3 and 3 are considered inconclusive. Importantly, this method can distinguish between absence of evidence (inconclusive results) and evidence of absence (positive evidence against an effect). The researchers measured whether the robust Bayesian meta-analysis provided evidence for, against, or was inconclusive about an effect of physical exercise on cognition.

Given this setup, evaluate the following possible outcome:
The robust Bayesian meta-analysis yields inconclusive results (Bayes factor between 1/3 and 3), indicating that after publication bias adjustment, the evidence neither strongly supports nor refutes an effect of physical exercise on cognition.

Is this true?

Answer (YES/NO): YES